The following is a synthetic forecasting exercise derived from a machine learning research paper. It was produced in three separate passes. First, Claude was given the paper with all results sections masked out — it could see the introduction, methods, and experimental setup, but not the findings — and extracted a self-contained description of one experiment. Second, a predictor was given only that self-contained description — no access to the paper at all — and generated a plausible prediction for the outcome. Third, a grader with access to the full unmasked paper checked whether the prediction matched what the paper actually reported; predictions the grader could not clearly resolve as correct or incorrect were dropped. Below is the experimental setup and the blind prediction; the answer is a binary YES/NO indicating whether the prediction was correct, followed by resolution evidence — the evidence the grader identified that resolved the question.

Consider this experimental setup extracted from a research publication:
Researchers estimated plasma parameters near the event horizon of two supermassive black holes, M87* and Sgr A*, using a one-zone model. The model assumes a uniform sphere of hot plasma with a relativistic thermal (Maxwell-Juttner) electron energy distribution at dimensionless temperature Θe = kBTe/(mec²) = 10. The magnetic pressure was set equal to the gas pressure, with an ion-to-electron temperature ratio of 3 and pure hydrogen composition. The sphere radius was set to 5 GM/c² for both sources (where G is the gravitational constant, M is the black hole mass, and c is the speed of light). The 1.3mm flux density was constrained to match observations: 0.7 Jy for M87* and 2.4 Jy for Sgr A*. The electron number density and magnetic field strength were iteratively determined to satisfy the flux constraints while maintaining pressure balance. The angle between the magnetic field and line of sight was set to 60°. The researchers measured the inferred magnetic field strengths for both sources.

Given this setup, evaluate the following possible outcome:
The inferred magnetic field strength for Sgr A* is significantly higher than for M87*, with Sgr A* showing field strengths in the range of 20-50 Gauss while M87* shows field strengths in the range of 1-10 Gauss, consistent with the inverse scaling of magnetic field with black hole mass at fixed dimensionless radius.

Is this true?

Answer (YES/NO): YES